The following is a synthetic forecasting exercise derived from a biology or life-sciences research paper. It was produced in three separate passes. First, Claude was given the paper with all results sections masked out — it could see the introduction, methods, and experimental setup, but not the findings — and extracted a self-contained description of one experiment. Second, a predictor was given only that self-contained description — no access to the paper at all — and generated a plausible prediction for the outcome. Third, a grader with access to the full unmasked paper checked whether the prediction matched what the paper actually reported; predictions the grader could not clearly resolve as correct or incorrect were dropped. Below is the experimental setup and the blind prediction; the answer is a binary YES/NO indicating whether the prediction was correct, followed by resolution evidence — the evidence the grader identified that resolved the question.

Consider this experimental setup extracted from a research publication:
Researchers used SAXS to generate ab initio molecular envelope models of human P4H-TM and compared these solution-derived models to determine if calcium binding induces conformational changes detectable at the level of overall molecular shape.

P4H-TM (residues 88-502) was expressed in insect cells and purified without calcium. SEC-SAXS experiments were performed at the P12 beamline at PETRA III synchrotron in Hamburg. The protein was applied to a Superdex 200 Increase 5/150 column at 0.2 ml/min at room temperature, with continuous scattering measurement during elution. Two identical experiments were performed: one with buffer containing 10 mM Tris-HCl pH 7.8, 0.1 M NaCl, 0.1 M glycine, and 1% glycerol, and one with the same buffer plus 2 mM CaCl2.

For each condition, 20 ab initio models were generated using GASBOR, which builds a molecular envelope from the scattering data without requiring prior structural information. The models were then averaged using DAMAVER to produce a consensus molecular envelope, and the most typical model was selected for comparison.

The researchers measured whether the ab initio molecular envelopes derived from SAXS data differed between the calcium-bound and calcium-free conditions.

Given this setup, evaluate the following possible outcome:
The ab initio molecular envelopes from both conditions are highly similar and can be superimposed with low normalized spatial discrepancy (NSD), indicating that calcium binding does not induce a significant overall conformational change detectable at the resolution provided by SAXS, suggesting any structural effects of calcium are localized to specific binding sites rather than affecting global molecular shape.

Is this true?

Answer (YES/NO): NO